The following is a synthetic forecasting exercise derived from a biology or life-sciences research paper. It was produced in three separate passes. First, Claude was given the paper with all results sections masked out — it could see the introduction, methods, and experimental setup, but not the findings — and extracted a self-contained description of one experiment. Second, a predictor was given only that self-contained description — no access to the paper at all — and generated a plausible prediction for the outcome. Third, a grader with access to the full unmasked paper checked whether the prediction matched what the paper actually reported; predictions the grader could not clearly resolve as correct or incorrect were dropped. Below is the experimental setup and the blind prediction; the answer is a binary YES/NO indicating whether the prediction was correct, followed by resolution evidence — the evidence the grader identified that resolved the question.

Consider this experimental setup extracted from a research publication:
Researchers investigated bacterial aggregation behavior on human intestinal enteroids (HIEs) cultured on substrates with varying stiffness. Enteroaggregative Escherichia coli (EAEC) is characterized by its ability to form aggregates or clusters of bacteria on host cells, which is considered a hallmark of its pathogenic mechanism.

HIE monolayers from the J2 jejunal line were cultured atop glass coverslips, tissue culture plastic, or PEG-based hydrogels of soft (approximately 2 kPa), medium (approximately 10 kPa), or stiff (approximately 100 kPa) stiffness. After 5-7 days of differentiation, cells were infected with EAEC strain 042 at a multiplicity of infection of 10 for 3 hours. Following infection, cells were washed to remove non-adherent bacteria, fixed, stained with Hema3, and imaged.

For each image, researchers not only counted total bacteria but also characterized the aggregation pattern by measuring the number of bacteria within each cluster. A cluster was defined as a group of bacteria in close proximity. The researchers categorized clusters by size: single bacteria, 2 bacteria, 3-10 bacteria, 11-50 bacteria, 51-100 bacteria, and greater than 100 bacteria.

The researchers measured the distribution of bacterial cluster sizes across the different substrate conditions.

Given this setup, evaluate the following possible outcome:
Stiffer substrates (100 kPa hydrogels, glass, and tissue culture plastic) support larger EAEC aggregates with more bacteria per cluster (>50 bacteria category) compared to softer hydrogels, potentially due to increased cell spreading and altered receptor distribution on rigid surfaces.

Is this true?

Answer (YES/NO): NO